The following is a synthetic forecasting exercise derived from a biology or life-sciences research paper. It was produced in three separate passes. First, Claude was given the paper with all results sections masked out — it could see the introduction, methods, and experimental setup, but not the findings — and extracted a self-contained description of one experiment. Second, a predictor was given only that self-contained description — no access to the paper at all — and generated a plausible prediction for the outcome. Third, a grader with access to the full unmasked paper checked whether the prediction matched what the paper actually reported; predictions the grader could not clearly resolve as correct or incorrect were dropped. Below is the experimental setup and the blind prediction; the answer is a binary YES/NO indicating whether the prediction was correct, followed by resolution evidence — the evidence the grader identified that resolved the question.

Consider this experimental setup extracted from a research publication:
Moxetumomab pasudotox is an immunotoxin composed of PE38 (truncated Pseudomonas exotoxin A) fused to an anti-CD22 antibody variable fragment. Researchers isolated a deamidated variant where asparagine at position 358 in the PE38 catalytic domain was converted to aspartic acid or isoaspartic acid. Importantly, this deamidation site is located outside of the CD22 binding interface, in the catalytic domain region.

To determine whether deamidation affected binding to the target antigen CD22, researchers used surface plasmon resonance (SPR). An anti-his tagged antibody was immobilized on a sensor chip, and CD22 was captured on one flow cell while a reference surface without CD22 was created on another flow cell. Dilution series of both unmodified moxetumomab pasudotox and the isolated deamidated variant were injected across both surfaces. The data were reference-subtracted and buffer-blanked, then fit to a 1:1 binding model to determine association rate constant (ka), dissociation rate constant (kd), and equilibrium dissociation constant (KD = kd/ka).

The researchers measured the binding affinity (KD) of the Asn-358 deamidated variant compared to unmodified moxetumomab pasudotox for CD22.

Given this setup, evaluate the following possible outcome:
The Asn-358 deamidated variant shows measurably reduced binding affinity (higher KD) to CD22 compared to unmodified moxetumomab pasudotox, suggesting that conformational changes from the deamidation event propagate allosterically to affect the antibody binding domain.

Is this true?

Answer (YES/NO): NO